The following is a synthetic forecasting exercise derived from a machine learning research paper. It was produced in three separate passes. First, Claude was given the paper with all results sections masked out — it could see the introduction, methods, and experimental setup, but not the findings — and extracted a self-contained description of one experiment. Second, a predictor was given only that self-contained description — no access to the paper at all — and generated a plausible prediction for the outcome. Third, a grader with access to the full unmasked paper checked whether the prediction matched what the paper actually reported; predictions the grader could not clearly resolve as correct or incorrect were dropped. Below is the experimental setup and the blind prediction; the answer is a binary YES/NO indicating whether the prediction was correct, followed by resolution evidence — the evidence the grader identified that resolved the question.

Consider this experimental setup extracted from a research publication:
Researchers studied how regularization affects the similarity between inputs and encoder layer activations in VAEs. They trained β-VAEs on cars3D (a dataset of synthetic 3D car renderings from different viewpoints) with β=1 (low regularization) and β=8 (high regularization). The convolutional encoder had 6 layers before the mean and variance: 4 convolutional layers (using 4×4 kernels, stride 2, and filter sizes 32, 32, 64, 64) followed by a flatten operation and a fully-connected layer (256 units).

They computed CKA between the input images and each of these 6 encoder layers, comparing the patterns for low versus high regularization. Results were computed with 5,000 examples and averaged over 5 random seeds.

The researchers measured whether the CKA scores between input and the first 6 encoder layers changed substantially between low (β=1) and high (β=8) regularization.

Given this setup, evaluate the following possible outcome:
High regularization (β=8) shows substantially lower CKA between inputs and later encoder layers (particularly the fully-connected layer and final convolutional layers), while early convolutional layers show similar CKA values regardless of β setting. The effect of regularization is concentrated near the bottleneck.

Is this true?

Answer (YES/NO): NO